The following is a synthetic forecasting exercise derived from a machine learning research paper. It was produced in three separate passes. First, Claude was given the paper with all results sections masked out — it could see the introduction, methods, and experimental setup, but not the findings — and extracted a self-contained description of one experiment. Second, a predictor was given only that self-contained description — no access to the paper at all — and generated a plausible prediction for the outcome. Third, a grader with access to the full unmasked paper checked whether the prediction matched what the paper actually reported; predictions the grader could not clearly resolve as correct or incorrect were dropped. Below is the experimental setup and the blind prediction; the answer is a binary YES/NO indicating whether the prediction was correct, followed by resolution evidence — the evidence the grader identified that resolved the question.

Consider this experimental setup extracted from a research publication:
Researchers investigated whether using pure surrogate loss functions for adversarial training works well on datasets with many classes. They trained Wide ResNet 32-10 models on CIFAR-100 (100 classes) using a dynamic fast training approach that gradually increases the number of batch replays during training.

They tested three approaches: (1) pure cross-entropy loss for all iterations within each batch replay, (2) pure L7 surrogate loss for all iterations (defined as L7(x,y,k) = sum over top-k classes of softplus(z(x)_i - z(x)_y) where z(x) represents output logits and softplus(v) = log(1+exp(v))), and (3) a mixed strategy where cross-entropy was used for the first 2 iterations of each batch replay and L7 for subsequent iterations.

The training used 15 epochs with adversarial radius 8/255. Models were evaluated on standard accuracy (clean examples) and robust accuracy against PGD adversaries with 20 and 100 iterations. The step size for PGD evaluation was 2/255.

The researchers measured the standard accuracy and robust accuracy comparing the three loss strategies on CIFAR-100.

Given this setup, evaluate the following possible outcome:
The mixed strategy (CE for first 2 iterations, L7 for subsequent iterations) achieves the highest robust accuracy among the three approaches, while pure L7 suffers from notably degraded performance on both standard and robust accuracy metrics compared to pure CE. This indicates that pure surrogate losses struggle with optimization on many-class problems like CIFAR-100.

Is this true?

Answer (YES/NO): NO